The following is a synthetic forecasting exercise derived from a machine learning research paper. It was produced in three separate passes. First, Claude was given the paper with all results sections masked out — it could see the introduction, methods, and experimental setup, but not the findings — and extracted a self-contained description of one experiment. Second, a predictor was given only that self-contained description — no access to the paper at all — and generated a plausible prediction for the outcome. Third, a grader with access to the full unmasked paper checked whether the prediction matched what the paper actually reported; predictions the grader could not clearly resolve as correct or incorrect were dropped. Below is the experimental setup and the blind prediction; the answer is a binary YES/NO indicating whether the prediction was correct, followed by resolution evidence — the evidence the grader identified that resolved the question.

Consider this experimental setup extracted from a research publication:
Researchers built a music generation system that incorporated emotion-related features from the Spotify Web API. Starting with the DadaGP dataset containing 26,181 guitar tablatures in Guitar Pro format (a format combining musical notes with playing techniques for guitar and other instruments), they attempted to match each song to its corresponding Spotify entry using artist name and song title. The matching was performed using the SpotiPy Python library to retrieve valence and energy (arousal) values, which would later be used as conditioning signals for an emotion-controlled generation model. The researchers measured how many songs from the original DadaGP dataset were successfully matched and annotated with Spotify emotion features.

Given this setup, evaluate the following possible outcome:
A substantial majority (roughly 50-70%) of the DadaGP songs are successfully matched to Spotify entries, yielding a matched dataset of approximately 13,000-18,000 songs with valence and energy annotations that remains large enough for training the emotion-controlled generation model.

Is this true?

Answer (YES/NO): YES